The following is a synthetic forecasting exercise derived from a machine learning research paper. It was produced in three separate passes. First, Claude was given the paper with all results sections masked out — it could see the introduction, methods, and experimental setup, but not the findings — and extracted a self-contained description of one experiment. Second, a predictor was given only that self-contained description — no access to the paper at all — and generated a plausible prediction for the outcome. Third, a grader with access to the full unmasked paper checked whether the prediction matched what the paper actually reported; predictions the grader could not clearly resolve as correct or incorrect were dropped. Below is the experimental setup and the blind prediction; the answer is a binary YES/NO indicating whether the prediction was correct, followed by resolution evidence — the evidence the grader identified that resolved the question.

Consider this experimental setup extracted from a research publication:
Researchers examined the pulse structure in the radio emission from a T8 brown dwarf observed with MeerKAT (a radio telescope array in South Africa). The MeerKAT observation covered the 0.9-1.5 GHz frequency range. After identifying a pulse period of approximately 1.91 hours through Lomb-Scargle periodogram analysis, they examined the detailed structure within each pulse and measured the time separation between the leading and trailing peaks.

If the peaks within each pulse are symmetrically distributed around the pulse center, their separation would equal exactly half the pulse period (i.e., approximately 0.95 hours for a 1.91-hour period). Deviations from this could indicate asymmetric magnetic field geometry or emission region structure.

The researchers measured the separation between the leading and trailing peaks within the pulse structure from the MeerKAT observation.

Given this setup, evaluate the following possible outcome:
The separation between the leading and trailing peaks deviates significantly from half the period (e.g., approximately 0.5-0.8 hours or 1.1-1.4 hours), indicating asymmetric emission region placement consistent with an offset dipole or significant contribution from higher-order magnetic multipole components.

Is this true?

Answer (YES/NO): NO